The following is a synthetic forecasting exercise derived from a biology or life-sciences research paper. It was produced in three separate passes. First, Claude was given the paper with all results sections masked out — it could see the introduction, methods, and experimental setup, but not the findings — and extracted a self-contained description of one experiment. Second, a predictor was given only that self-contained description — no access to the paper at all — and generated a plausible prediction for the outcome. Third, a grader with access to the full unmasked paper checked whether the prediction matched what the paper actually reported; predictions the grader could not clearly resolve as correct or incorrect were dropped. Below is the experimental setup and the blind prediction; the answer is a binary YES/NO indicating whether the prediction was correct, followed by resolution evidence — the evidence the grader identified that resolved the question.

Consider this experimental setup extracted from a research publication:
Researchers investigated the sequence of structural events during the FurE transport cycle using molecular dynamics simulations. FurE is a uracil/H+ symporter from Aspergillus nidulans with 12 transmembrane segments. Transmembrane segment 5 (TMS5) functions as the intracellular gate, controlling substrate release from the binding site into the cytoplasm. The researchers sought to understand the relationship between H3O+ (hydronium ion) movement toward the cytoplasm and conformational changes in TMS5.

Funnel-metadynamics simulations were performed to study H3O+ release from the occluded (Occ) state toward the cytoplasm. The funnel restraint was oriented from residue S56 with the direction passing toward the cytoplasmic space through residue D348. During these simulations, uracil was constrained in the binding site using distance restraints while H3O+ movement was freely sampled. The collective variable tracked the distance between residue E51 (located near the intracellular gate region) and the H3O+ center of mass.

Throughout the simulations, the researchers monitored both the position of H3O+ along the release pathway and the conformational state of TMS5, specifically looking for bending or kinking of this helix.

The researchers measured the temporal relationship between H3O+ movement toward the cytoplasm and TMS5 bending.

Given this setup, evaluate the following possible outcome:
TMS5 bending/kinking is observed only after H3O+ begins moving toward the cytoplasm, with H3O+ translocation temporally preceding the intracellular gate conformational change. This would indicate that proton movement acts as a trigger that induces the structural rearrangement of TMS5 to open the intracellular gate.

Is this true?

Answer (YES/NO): NO